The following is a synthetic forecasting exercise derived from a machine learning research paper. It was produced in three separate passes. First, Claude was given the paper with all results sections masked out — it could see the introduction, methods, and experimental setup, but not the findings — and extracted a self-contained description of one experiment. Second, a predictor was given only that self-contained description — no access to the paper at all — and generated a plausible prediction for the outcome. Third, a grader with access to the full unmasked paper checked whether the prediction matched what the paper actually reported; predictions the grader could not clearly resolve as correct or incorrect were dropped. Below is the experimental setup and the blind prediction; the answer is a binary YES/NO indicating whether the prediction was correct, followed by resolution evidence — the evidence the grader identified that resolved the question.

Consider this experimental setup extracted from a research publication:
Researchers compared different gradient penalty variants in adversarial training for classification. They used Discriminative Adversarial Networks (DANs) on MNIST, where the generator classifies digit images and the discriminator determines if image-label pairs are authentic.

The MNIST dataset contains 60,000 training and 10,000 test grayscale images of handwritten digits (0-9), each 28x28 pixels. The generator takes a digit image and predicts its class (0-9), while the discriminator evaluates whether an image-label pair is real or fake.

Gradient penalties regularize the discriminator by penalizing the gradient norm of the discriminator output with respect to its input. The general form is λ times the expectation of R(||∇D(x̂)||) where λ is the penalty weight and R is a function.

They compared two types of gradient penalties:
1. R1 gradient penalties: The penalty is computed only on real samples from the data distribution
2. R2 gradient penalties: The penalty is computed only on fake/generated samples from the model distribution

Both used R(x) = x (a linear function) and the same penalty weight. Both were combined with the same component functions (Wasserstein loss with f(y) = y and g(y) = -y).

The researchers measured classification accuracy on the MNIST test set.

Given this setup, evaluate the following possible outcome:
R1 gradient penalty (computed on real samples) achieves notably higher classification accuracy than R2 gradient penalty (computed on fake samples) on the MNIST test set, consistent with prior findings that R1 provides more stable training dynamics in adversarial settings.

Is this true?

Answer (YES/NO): NO